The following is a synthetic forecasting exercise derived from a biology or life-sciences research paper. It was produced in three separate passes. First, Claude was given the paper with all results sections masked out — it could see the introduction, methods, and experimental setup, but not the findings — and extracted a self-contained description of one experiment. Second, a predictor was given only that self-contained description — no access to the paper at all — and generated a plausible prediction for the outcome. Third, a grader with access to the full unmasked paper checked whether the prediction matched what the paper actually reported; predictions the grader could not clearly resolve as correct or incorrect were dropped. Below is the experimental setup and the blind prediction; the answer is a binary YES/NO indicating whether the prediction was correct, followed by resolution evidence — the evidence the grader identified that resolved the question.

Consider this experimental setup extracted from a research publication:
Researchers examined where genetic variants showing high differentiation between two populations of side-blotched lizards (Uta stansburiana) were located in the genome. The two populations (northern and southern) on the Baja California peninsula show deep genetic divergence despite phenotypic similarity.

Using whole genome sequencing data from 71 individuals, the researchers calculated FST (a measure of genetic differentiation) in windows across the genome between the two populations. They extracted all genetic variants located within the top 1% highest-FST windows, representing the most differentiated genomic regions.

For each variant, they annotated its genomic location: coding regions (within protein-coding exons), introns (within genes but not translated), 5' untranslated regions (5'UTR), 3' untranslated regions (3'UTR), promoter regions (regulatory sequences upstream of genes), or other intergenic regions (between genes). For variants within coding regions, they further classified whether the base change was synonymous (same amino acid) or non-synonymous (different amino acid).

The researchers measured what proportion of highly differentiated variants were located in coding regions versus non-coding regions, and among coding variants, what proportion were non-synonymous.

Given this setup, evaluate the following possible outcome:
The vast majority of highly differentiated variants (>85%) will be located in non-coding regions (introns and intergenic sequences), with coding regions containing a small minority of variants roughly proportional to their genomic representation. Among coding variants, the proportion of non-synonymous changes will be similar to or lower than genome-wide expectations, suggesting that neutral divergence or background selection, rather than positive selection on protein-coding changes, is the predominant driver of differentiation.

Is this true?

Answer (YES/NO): NO